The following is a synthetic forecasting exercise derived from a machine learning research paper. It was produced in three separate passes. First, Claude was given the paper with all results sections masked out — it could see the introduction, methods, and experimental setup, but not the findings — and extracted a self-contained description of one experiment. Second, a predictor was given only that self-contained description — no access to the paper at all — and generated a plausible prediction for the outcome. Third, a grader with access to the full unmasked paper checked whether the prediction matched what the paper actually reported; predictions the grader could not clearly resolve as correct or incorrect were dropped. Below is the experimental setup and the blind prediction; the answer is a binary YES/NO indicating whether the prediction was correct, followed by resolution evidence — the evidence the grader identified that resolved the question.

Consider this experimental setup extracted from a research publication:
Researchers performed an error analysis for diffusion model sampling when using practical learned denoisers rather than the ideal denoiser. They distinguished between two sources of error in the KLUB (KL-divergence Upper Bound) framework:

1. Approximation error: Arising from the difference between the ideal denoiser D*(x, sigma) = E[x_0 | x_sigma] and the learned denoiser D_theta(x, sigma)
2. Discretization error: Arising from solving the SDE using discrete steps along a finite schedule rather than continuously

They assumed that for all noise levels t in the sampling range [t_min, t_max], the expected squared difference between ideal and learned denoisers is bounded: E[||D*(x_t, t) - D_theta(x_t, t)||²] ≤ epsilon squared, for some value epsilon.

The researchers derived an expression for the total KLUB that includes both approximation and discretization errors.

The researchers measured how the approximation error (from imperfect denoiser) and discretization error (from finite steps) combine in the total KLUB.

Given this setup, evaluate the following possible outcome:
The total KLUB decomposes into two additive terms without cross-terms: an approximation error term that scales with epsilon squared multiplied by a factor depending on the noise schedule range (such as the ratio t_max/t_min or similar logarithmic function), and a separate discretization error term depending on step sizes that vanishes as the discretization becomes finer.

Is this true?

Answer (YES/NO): YES